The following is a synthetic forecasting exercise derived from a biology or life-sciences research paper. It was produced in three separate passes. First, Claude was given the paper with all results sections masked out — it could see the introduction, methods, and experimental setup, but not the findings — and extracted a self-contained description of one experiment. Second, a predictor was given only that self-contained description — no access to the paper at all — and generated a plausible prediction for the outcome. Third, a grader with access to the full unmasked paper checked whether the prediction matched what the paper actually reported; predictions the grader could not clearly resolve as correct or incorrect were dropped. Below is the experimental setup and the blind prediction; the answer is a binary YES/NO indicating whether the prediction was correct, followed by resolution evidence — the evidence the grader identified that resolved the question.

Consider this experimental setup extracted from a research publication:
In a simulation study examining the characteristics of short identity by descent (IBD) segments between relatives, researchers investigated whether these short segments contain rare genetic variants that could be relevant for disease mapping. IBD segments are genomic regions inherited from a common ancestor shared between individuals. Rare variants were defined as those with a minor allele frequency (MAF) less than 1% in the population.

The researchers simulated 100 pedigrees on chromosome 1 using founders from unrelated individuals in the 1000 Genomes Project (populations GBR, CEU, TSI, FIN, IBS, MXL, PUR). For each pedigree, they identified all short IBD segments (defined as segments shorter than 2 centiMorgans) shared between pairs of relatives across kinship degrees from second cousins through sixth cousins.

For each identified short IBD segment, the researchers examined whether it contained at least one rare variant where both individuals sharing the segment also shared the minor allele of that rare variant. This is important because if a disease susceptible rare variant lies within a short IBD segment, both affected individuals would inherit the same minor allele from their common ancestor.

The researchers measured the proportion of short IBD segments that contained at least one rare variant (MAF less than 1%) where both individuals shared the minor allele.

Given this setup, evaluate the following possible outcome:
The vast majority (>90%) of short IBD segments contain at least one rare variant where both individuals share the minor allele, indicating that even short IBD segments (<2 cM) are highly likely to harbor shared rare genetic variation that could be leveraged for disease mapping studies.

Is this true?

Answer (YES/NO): NO